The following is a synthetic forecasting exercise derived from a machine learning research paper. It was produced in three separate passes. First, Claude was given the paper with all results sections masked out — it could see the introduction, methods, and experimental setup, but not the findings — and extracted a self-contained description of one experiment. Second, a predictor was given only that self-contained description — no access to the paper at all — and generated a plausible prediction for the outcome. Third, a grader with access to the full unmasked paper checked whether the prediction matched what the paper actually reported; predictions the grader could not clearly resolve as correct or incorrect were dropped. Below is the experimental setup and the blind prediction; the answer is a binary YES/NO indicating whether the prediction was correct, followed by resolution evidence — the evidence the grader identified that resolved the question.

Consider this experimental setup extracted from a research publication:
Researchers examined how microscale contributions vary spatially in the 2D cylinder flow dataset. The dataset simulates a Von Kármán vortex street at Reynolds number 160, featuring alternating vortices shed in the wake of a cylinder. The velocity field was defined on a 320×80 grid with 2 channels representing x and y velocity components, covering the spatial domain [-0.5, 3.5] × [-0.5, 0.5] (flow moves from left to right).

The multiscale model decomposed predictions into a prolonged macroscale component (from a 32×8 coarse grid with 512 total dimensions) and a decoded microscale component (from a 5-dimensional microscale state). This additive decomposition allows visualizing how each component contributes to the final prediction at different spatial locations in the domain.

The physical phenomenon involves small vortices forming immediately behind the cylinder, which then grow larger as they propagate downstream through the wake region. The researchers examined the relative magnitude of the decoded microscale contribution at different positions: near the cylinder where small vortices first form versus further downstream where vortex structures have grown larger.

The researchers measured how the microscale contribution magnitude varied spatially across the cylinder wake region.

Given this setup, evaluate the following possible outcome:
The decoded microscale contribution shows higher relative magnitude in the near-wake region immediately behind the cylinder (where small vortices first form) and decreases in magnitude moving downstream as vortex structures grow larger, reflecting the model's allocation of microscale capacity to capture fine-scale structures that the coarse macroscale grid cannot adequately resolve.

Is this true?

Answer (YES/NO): YES